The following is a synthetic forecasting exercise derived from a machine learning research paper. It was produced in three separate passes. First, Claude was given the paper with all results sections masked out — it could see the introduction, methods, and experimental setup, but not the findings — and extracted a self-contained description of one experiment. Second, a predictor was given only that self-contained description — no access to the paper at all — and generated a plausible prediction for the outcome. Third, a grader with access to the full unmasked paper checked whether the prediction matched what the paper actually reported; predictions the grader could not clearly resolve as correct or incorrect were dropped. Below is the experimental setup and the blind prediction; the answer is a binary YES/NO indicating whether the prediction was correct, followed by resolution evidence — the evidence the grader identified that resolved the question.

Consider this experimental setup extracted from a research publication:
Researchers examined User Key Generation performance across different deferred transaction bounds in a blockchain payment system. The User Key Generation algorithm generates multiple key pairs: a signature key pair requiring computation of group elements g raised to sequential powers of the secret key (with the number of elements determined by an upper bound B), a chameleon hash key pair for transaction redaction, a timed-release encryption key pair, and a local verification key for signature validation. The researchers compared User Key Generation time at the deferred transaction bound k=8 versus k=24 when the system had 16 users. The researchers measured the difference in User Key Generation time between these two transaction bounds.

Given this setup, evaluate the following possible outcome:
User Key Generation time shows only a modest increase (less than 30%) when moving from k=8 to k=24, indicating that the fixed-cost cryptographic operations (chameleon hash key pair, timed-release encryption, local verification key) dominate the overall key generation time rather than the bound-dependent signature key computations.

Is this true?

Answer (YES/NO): YES